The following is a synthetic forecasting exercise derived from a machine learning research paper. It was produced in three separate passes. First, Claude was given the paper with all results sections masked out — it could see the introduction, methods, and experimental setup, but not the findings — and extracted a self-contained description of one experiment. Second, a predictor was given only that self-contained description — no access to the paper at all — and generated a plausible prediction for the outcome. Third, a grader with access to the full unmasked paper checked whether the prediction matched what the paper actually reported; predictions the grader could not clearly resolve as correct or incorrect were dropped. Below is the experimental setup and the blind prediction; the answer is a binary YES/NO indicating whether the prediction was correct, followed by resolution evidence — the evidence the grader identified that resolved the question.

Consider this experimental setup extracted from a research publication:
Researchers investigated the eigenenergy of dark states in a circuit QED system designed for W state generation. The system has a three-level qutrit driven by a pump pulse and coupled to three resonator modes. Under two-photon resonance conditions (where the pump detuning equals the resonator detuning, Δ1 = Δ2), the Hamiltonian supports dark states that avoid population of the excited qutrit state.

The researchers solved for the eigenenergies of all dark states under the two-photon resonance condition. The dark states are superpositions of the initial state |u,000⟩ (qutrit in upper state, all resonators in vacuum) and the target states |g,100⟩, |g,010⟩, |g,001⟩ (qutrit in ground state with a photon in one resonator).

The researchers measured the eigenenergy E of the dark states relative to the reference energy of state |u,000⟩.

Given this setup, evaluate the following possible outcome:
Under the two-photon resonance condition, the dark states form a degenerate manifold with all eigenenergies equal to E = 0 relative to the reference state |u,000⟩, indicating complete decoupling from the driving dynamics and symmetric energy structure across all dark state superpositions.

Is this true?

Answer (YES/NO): YES